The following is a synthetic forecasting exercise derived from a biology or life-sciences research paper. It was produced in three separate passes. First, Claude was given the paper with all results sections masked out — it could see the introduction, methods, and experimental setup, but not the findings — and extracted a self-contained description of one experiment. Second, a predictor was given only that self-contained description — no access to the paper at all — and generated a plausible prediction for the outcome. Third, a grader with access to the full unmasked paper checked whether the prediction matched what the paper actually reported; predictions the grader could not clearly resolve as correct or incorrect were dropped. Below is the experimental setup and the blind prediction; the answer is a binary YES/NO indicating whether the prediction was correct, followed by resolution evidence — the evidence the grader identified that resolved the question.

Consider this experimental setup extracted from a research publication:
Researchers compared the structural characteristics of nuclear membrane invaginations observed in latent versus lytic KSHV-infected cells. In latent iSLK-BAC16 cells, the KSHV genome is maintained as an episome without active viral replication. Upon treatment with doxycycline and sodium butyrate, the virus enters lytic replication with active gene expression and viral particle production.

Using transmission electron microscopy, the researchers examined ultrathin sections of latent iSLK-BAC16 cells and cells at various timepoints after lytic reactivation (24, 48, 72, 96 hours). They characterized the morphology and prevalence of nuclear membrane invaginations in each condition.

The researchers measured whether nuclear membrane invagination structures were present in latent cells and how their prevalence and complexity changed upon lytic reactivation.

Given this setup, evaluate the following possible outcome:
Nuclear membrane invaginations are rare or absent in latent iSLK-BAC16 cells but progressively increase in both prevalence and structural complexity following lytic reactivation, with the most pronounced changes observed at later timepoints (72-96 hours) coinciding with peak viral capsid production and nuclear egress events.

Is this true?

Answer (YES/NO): YES